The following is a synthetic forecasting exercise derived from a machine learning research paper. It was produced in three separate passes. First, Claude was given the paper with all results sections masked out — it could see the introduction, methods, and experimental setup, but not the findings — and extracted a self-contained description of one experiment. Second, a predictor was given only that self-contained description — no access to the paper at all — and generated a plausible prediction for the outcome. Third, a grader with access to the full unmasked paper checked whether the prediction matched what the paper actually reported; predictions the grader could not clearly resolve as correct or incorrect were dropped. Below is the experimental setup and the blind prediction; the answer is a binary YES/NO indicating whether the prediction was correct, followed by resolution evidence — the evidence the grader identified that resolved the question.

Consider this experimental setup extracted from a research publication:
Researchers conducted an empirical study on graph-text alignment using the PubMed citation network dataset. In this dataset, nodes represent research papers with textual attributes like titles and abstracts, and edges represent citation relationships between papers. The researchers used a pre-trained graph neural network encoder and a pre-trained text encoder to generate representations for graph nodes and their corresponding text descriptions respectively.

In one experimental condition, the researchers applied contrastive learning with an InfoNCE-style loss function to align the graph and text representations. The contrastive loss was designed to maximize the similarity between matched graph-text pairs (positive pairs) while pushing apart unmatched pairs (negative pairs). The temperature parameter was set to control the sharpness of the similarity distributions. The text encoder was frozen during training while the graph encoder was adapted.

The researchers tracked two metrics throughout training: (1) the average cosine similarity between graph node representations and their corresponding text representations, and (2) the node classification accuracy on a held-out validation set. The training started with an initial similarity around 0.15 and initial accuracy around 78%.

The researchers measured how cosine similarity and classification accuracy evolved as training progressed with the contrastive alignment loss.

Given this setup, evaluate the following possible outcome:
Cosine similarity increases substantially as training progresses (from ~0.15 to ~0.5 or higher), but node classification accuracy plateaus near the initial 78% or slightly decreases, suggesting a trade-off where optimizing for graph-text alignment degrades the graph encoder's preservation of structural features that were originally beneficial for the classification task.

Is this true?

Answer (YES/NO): NO